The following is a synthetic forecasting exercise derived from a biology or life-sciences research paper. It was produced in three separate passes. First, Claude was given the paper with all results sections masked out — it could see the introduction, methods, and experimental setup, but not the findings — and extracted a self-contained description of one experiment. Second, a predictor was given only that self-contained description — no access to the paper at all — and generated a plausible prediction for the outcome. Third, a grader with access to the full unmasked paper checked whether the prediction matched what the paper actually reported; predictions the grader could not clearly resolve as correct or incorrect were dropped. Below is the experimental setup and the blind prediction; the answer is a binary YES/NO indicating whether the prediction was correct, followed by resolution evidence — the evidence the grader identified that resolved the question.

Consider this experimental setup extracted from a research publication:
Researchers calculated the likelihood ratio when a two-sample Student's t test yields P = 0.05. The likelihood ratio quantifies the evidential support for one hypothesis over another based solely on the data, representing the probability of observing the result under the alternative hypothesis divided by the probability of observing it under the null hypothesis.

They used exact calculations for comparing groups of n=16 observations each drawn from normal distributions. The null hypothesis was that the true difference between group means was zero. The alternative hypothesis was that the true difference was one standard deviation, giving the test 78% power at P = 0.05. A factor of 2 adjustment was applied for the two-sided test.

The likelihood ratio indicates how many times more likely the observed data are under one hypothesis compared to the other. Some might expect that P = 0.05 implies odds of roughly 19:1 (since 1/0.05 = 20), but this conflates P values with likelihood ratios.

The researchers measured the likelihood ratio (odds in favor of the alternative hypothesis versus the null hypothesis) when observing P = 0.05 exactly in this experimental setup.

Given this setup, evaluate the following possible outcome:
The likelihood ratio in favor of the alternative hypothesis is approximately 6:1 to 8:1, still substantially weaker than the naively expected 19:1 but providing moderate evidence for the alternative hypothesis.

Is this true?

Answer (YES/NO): NO